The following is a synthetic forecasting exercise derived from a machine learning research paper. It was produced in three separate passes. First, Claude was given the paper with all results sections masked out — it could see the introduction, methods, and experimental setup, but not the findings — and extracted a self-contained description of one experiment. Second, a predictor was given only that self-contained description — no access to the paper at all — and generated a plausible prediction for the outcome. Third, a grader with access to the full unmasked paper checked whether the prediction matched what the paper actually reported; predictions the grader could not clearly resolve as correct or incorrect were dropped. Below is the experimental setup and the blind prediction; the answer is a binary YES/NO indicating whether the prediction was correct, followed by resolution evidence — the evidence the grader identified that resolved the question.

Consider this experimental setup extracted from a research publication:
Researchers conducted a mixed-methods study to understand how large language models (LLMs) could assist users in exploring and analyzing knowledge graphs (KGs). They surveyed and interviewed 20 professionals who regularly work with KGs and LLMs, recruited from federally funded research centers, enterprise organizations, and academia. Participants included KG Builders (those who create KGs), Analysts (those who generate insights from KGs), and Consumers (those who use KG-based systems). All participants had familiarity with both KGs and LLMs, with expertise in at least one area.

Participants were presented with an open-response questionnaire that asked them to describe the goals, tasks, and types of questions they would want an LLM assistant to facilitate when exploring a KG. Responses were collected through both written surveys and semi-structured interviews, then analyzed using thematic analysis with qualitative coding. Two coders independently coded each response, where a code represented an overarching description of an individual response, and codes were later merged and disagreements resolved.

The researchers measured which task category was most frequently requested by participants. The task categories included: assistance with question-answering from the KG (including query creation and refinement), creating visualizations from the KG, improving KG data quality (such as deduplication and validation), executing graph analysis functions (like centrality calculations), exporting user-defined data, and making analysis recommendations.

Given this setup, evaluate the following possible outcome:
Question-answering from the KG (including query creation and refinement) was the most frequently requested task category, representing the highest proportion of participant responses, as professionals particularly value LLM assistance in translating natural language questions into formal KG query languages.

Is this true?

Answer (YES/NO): YES